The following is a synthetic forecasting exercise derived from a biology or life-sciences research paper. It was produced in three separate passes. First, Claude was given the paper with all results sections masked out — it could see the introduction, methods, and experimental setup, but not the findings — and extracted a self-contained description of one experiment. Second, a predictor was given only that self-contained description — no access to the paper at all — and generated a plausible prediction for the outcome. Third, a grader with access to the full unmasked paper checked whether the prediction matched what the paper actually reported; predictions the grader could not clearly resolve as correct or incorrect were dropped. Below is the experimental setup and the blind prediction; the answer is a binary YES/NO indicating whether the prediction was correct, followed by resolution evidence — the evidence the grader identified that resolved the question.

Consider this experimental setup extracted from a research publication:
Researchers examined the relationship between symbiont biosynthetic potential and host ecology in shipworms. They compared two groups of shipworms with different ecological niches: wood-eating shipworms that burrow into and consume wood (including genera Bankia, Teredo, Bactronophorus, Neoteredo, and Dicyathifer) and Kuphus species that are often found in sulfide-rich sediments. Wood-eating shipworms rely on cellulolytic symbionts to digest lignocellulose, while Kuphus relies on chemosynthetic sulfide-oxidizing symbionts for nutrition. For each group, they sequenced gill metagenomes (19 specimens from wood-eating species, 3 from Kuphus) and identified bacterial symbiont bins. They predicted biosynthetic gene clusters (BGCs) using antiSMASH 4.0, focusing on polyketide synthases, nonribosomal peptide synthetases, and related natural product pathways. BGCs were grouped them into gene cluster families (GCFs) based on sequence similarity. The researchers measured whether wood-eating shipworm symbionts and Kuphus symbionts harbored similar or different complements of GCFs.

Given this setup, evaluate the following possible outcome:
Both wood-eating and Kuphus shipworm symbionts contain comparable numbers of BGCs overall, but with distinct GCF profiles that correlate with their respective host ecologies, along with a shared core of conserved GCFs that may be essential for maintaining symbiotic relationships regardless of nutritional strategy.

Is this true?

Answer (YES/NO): NO